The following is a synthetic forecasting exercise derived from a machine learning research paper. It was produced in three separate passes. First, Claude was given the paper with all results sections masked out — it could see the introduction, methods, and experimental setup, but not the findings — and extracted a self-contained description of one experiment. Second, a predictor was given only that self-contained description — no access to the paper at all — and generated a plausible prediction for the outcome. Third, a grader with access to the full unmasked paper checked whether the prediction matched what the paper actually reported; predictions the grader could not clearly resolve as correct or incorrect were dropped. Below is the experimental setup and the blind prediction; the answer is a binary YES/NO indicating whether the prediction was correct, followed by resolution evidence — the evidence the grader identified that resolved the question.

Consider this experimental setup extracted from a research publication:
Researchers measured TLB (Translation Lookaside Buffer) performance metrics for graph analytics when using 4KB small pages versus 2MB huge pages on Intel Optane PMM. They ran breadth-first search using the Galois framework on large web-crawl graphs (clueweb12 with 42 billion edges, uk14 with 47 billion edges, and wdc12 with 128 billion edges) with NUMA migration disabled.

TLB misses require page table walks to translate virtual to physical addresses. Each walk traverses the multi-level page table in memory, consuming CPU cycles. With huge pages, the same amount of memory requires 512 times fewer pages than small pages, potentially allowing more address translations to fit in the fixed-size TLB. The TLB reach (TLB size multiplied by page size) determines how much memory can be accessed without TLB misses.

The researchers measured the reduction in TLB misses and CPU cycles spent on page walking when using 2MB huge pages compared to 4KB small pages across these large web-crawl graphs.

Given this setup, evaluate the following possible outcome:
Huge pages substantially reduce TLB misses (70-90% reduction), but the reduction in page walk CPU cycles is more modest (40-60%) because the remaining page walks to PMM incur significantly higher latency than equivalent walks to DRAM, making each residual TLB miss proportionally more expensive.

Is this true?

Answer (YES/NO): NO